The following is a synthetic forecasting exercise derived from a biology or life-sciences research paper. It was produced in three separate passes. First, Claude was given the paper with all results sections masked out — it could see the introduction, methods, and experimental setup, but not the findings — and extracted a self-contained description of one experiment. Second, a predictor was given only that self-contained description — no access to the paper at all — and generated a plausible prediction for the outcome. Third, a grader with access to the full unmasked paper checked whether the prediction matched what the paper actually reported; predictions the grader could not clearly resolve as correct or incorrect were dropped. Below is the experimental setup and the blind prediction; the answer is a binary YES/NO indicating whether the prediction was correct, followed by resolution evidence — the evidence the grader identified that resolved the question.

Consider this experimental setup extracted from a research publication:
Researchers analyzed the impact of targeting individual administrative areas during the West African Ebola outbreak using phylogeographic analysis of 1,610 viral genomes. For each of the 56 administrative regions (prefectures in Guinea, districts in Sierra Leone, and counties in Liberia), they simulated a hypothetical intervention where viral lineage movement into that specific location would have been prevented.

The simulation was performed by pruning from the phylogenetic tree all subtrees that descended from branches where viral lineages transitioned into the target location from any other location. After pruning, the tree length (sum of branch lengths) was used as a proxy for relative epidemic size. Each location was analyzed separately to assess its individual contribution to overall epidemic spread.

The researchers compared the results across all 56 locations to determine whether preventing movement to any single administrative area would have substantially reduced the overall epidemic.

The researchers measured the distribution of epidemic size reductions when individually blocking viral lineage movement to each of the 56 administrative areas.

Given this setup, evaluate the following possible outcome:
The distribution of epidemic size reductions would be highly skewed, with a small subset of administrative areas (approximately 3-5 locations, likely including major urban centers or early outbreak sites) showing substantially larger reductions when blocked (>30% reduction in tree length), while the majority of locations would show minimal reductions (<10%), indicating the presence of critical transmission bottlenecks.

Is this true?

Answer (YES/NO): NO